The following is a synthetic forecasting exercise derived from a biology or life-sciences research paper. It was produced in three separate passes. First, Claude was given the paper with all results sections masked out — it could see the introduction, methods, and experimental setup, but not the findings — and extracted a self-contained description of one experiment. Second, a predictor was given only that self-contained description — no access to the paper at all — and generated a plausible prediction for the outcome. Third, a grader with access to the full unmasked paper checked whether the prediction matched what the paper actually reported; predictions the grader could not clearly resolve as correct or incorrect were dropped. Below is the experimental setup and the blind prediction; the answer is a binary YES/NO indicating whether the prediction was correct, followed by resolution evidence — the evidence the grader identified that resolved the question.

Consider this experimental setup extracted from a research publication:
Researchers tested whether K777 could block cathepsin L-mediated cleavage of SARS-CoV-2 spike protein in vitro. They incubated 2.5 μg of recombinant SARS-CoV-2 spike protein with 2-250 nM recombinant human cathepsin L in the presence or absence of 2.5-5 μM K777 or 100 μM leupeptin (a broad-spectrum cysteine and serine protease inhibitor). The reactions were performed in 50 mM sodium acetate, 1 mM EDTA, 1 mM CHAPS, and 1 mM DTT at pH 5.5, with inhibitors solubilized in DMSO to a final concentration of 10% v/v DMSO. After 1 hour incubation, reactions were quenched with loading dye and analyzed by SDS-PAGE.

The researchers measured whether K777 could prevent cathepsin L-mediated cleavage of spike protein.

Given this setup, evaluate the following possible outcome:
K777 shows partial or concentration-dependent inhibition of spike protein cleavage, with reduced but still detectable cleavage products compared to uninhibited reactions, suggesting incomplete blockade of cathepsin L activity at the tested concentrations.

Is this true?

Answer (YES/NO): NO